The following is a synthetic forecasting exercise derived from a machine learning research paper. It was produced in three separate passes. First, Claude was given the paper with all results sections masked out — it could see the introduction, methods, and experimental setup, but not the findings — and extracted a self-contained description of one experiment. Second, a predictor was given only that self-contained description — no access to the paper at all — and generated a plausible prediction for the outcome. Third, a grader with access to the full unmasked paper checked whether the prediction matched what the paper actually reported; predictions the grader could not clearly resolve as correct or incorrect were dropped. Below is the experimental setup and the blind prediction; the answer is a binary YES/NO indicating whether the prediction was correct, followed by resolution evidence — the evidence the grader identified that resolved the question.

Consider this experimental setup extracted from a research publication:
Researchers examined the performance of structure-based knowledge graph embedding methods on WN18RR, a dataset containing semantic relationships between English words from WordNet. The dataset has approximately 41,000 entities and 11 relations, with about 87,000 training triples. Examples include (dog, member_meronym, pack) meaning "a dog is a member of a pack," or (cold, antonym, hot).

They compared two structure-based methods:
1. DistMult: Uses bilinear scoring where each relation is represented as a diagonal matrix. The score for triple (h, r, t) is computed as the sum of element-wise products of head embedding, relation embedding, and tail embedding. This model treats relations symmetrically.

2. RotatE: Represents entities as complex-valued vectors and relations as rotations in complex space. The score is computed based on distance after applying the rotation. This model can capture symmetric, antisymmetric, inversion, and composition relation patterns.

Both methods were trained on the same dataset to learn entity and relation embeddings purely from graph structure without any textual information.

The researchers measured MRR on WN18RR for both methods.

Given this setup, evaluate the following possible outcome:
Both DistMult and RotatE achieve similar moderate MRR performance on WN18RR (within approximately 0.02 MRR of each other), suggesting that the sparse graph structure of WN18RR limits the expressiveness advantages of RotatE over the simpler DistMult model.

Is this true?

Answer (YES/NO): NO